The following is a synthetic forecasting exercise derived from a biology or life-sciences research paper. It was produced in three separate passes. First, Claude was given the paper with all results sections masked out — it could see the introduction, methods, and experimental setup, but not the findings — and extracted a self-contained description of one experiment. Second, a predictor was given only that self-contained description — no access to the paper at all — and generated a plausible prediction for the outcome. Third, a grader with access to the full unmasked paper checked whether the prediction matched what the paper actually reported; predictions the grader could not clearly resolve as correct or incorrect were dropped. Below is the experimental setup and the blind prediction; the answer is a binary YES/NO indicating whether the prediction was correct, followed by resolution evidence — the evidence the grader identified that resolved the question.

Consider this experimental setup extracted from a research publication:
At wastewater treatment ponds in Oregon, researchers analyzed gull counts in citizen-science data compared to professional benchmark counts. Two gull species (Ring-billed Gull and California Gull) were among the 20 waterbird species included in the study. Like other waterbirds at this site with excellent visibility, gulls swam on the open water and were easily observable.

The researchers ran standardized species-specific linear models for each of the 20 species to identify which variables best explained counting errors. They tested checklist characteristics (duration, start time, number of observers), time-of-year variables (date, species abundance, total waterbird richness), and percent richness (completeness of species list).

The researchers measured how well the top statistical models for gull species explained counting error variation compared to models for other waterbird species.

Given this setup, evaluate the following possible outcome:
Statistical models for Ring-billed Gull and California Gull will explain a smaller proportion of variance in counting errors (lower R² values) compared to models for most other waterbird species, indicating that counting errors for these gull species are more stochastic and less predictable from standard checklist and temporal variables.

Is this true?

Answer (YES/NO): YES